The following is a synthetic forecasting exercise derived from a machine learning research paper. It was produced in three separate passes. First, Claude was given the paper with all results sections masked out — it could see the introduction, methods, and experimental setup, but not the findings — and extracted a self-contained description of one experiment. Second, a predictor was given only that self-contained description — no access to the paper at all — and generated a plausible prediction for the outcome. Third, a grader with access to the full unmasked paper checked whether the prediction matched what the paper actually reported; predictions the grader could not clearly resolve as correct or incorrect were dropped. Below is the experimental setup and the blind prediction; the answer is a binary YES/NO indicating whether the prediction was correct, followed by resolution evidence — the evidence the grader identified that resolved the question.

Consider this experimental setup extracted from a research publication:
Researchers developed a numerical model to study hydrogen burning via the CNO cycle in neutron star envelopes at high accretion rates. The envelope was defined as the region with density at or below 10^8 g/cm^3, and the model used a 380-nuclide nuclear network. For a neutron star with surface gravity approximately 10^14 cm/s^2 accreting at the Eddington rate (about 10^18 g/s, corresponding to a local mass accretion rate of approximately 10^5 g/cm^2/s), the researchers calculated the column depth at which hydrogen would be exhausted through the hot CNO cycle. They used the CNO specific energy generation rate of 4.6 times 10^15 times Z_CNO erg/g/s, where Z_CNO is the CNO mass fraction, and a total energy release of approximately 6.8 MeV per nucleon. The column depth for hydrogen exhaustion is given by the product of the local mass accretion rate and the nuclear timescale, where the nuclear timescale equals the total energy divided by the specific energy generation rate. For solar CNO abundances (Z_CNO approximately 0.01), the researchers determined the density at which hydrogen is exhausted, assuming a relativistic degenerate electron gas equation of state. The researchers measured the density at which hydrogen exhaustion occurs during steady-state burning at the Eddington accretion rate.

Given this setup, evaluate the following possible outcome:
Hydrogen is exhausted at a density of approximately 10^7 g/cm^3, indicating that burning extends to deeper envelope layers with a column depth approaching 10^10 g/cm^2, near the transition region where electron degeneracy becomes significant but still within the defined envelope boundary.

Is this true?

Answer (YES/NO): NO